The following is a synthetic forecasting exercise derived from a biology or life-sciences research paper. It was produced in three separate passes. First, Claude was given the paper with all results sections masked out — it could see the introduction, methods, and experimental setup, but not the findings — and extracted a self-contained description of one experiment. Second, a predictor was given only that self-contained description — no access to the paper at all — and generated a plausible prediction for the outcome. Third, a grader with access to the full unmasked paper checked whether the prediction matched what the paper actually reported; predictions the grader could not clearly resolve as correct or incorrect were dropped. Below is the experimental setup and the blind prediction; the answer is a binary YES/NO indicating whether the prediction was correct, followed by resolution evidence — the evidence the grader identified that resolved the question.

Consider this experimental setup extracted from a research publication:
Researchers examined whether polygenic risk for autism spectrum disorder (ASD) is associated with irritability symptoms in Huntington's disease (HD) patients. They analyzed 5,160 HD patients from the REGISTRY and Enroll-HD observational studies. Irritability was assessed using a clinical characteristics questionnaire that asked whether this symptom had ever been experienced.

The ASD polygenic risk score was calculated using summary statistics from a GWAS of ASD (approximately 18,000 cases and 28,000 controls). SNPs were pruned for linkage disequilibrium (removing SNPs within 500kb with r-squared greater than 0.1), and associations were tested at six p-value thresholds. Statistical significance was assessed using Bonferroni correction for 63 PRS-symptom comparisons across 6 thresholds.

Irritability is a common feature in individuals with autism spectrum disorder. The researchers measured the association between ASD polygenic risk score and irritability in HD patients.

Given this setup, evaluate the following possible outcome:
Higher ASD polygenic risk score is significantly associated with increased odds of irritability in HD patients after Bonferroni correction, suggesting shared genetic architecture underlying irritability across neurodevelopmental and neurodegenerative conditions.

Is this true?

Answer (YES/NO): NO